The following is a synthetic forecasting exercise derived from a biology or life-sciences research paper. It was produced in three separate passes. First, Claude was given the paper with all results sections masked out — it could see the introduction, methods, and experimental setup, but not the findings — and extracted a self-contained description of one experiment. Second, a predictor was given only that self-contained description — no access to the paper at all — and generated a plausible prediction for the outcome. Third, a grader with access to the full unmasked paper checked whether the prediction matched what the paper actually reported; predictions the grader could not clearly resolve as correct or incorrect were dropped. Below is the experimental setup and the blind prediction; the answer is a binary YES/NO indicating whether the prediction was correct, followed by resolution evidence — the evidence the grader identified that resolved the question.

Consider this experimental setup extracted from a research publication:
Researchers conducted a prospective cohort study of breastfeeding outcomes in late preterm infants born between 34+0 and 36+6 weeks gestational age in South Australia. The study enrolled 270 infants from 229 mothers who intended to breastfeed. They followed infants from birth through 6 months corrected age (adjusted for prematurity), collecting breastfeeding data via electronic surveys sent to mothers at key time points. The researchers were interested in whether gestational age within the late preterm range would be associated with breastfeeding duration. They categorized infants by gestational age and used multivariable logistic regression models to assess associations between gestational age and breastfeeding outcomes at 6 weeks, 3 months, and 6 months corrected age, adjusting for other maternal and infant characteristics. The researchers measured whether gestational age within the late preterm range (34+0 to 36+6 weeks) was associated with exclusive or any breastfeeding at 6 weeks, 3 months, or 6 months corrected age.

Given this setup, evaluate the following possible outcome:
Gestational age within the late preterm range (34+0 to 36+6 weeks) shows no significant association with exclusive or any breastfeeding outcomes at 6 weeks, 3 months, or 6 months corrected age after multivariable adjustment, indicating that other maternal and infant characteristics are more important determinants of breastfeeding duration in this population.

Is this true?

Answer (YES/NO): YES